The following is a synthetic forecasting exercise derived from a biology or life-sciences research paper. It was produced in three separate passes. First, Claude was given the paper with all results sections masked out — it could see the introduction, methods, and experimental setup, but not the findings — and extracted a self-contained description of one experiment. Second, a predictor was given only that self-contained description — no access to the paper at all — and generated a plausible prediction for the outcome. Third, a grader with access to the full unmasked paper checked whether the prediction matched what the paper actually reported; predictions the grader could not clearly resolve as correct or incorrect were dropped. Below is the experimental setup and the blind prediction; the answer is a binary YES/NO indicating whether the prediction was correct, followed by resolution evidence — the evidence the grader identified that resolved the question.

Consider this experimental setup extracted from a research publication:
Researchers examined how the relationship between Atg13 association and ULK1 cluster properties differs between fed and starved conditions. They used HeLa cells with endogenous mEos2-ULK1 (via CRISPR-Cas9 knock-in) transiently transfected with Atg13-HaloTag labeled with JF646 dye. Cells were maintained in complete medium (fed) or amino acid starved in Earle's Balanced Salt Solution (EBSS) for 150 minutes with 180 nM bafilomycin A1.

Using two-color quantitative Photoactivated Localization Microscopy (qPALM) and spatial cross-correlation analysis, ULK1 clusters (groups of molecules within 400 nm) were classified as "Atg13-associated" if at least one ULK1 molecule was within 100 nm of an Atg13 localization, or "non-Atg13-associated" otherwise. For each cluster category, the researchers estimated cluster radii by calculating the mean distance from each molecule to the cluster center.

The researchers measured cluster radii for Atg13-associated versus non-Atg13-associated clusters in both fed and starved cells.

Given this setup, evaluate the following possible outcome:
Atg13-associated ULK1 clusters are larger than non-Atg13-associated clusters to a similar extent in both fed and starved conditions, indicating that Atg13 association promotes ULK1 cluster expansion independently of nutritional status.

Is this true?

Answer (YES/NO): NO